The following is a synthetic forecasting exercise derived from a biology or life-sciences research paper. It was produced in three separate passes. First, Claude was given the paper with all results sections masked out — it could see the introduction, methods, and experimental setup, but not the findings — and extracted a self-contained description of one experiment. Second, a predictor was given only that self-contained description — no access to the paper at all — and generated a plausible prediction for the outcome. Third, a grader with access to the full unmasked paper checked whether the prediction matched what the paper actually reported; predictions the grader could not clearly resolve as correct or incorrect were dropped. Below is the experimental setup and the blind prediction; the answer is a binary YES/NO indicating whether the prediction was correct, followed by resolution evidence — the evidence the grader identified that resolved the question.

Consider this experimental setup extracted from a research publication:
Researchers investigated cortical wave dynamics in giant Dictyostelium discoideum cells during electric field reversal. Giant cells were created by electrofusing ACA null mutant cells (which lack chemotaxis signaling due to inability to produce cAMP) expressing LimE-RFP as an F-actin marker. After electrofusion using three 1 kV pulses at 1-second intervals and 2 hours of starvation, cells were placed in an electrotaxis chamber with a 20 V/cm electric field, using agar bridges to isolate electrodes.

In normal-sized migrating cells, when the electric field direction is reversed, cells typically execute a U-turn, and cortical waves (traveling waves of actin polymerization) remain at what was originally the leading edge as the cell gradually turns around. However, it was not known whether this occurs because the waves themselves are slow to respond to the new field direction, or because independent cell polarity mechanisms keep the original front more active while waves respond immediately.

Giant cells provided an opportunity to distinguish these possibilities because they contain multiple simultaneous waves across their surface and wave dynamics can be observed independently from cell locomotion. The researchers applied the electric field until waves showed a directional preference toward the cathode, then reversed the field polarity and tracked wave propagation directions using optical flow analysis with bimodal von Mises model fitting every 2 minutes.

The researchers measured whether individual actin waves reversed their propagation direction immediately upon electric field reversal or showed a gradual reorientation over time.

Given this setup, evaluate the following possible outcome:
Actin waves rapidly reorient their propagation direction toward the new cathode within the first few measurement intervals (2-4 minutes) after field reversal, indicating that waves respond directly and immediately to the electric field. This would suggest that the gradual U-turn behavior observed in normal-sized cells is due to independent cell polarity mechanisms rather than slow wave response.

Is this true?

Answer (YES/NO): NO